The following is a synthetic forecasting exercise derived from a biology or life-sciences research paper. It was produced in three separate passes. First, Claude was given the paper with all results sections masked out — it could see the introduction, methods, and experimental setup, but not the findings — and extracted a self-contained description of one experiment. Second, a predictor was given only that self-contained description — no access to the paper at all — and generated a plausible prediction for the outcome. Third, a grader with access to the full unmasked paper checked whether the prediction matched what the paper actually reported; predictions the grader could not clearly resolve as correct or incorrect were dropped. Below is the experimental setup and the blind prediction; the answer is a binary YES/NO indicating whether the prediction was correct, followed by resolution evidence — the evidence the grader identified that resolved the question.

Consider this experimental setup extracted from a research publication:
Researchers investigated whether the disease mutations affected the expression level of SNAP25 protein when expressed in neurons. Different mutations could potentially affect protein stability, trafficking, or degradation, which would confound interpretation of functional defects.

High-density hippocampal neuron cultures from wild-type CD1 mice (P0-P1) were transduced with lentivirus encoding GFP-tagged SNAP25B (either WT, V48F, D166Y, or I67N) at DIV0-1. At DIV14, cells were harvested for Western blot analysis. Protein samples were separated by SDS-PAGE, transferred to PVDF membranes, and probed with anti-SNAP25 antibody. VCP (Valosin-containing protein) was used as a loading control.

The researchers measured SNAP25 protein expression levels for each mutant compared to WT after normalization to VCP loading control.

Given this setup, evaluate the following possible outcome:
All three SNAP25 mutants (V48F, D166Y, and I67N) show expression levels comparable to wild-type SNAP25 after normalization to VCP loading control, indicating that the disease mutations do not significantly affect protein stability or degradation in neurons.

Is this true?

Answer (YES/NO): YES